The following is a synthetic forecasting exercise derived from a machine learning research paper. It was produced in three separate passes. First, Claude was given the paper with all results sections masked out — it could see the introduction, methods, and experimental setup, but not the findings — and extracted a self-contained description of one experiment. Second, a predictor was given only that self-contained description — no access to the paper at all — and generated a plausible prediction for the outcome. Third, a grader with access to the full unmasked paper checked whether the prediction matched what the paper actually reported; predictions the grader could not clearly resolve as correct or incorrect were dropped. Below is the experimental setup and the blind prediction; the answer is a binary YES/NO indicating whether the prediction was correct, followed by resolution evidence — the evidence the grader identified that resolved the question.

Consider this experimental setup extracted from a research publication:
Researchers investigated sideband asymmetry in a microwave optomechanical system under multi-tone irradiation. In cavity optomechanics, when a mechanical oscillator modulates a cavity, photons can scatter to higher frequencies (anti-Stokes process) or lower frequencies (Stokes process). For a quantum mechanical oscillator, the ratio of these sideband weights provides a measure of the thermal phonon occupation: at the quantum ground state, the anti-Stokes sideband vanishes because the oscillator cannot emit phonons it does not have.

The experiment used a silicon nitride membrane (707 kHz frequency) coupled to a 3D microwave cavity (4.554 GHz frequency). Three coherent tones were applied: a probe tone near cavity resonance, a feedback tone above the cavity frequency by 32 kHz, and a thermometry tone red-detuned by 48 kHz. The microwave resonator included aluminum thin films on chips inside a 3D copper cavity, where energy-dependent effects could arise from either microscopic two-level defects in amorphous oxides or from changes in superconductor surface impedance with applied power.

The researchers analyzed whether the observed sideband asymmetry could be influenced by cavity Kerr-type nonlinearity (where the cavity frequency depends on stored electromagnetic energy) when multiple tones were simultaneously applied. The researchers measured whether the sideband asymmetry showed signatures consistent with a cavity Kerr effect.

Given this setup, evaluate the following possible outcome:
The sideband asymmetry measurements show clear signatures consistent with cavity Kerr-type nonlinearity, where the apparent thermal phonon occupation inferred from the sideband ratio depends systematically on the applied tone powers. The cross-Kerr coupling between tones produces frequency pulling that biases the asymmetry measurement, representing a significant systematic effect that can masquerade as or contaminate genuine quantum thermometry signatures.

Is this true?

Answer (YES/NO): YES